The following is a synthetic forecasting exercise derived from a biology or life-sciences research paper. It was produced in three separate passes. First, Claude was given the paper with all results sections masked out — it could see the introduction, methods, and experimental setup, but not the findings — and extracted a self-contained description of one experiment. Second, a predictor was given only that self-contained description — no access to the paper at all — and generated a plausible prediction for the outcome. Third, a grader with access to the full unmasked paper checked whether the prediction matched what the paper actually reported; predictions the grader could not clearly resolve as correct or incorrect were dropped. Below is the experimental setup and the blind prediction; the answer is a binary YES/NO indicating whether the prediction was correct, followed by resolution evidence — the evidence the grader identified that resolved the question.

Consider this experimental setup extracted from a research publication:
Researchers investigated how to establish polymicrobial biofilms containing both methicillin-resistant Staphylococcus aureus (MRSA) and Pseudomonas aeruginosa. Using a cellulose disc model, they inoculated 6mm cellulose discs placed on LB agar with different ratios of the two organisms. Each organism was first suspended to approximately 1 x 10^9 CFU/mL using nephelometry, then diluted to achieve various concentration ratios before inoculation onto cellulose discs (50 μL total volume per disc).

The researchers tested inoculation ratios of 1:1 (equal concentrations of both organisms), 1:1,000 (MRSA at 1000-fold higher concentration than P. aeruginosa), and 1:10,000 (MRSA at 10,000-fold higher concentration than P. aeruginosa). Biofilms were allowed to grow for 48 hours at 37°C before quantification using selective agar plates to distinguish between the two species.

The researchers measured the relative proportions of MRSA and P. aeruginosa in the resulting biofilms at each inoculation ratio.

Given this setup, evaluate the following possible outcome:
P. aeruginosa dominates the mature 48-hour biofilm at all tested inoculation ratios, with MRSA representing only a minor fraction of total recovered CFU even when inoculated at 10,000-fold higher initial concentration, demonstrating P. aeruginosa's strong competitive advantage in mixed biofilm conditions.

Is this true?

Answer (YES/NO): NO